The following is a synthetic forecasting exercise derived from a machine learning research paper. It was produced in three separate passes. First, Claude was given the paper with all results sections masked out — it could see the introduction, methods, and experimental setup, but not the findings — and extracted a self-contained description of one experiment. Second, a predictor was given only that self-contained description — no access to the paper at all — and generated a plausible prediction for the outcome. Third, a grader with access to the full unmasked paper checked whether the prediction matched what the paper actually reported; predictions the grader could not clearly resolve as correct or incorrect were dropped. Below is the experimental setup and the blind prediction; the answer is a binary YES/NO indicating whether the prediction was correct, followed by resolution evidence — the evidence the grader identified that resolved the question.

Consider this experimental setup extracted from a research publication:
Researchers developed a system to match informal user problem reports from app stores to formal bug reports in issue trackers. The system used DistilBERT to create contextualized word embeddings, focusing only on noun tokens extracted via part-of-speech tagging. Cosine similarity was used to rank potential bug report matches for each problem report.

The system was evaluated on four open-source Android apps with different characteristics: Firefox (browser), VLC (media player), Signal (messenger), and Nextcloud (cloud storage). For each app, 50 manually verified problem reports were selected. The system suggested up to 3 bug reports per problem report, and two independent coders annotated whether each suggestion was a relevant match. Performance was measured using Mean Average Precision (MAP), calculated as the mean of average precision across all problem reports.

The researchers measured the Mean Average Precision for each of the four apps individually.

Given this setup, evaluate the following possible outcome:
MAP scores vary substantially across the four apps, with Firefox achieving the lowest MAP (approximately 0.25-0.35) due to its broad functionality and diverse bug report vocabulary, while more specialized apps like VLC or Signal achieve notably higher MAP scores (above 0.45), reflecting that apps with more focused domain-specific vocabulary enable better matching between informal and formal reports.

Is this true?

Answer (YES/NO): NO